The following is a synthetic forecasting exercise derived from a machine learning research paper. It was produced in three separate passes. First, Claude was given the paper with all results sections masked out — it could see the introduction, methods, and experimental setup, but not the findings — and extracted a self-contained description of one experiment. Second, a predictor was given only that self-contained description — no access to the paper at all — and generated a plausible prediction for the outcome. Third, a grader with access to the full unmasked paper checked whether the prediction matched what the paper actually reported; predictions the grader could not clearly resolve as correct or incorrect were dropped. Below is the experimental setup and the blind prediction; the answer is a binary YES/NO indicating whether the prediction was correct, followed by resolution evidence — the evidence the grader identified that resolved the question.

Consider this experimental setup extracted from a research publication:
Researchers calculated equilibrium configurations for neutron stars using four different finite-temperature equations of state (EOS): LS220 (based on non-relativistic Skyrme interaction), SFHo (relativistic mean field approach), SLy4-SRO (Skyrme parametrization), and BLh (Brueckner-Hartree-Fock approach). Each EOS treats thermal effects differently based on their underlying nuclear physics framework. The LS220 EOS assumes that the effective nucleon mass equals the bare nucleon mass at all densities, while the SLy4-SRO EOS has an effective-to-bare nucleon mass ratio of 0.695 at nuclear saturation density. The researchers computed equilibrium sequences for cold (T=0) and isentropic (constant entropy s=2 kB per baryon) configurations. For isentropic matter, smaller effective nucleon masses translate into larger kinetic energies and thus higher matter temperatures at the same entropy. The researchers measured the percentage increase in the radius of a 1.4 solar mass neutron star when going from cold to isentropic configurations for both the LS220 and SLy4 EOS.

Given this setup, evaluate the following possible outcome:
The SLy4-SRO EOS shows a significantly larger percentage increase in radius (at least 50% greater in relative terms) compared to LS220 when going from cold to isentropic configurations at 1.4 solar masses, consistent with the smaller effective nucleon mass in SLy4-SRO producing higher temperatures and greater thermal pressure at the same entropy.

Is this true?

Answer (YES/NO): YES